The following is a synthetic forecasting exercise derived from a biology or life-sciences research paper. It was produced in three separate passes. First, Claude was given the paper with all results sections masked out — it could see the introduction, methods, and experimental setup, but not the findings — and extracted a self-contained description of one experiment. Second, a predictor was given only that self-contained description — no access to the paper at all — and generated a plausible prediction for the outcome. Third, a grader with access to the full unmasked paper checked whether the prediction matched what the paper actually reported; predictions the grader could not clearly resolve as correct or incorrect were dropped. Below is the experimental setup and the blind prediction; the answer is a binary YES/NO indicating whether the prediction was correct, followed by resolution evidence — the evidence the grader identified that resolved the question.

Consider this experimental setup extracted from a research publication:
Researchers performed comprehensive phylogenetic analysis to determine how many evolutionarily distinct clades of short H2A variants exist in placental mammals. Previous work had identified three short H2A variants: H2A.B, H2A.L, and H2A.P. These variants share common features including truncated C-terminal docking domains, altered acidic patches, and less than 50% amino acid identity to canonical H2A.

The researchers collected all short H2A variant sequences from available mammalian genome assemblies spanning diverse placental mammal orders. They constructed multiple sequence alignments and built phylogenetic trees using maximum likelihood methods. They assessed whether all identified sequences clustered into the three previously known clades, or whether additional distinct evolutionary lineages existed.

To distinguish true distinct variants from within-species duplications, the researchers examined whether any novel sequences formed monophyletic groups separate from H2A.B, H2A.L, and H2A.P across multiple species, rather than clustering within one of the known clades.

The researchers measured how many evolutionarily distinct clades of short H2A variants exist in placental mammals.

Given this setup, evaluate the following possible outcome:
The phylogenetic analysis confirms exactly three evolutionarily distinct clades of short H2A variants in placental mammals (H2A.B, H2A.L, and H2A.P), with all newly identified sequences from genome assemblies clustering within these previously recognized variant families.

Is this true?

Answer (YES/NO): NO